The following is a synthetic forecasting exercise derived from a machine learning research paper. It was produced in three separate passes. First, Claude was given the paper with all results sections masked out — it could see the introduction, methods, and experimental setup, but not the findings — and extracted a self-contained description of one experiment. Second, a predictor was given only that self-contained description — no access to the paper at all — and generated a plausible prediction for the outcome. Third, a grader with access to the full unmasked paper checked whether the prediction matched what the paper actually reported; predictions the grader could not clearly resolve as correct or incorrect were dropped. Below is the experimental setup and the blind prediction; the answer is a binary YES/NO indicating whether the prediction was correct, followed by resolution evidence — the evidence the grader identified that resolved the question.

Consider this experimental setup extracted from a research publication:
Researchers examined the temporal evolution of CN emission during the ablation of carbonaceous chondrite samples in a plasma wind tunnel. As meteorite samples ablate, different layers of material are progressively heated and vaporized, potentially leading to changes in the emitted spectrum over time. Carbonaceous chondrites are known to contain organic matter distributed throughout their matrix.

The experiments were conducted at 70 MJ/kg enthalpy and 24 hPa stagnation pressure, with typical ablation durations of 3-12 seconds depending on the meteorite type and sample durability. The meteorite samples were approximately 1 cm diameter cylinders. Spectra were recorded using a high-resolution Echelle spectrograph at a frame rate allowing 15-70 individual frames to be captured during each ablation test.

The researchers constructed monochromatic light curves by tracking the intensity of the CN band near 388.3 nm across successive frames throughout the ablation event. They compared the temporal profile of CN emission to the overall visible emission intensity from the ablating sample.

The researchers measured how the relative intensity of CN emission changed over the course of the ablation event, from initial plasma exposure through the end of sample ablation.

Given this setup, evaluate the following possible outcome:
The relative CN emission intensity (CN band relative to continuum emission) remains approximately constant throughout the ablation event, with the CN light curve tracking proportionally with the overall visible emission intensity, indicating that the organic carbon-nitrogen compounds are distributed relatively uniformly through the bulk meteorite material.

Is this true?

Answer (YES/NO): NO